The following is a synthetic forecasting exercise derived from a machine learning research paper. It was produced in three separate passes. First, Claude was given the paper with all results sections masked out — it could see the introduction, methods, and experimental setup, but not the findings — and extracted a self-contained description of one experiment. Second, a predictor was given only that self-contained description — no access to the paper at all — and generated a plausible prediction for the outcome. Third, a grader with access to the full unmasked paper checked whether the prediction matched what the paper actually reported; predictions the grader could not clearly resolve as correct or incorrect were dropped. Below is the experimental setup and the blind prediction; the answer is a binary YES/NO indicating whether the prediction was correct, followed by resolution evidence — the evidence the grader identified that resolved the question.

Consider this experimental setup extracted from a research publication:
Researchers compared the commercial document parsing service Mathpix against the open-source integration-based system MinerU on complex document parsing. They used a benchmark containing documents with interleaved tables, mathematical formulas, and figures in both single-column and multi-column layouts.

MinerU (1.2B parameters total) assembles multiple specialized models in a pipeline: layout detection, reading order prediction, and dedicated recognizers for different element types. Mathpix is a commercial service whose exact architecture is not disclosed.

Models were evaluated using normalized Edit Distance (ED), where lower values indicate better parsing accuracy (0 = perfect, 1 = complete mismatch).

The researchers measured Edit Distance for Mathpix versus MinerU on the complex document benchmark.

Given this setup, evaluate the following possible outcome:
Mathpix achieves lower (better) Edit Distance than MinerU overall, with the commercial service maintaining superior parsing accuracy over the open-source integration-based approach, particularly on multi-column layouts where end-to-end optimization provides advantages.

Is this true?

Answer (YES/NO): NO